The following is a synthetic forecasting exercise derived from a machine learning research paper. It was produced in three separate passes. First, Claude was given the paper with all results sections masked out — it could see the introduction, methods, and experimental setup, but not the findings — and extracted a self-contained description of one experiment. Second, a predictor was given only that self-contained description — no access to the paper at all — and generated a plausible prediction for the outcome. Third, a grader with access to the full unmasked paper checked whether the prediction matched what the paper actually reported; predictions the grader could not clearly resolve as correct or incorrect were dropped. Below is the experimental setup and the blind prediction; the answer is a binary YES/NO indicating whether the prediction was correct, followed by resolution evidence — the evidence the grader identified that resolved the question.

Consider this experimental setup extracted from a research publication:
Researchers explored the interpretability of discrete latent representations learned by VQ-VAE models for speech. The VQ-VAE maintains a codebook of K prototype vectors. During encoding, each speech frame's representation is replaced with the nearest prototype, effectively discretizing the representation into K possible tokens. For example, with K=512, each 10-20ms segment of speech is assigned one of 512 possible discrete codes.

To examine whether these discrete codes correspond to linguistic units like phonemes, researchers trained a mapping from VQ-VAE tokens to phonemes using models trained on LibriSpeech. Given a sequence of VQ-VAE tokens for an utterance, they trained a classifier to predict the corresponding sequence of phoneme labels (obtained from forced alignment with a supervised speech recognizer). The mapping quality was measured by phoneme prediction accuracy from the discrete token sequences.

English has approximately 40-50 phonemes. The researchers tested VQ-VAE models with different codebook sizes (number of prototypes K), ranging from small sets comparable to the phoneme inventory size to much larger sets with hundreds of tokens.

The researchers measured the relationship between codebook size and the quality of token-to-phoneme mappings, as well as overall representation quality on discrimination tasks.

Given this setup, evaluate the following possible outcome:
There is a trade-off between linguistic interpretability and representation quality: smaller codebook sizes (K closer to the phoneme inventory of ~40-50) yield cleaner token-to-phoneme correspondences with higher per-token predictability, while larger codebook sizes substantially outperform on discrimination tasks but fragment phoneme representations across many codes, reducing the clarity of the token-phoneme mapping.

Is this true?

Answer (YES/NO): NO